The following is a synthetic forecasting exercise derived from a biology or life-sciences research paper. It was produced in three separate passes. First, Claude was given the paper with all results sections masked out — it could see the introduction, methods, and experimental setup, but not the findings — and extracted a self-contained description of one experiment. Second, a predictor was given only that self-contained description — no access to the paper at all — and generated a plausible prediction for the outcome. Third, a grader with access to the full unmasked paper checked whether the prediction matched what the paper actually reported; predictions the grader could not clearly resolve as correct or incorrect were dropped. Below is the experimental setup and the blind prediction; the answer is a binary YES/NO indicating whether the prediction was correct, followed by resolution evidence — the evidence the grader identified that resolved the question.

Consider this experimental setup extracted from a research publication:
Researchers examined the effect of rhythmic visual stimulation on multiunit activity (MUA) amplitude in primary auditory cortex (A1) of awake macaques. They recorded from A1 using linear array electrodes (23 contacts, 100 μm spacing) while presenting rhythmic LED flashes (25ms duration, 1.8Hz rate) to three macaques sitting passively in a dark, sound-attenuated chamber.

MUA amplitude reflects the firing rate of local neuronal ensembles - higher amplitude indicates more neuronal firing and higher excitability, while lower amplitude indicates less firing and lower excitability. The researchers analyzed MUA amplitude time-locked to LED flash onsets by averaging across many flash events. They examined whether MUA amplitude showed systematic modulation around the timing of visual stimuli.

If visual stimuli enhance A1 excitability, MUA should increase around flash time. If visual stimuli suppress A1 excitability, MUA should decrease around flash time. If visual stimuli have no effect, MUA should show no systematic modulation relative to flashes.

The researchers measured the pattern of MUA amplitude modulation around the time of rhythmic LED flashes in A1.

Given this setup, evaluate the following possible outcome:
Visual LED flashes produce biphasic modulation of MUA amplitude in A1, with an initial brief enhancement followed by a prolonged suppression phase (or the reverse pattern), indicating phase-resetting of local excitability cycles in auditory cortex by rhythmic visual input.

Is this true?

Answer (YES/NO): NO